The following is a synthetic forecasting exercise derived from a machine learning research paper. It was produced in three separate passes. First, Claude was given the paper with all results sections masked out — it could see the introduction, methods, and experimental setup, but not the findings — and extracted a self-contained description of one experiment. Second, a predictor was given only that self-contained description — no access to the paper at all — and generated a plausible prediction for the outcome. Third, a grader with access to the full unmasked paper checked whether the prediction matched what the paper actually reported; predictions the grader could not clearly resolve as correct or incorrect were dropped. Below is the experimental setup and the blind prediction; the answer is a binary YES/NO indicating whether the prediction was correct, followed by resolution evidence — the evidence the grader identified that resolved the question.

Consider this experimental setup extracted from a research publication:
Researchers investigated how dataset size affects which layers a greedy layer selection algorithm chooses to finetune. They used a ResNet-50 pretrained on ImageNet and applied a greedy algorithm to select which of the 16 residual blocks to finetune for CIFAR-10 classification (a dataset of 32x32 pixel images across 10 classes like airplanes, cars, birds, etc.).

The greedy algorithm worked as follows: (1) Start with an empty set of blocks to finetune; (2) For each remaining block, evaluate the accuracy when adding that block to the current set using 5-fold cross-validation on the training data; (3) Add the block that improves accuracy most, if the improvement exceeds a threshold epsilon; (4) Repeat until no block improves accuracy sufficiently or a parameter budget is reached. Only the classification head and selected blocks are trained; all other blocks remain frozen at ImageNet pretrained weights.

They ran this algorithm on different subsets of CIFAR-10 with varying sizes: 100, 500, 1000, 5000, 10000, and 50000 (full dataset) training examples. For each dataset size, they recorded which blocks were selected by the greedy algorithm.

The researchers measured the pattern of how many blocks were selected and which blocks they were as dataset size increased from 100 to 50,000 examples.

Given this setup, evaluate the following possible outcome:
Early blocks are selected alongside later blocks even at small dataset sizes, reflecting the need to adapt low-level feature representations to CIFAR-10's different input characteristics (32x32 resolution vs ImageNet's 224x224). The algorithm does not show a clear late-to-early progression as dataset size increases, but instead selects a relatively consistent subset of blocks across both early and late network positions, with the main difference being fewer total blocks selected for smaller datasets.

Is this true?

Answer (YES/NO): NO